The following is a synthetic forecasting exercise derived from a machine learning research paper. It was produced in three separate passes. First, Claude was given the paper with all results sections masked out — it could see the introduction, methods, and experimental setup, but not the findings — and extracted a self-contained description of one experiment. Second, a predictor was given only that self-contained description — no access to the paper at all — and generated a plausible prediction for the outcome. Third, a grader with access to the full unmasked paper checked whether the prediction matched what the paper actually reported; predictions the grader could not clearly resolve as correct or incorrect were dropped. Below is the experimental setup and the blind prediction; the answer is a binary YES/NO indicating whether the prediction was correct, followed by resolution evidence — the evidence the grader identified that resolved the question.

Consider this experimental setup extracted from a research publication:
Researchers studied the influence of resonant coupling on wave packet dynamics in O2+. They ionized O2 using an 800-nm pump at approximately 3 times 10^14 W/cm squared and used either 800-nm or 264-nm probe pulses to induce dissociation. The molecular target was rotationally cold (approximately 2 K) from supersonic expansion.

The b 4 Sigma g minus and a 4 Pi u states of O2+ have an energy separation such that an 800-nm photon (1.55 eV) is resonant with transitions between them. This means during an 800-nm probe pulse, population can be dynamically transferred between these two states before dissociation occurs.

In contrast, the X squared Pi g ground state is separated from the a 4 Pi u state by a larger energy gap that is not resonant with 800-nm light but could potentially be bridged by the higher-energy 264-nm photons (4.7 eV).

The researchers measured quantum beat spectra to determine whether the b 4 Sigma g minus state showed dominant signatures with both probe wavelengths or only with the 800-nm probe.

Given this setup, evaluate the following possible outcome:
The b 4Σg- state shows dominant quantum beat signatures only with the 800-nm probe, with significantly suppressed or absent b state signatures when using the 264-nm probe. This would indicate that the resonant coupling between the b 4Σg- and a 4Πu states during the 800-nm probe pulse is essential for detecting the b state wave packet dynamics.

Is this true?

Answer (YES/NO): NO